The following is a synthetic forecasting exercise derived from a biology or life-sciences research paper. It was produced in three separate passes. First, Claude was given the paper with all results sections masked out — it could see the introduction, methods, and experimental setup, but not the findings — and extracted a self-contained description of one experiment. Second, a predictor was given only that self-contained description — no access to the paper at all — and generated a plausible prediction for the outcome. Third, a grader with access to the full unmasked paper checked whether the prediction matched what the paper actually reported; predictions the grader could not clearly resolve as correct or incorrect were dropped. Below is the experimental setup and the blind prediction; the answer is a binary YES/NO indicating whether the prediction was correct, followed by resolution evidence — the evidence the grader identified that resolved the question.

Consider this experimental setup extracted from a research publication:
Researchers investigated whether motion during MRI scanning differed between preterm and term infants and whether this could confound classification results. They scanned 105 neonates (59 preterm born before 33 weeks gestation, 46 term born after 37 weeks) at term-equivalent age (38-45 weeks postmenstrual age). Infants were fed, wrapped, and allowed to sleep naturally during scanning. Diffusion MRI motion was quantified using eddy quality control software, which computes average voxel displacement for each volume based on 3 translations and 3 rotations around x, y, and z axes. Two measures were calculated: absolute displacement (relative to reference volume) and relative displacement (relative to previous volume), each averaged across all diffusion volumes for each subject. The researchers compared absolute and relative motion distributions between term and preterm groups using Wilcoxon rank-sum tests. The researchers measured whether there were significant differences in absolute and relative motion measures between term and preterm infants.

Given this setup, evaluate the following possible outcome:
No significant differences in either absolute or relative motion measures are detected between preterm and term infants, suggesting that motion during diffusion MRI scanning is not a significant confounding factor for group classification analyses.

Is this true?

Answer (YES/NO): NO